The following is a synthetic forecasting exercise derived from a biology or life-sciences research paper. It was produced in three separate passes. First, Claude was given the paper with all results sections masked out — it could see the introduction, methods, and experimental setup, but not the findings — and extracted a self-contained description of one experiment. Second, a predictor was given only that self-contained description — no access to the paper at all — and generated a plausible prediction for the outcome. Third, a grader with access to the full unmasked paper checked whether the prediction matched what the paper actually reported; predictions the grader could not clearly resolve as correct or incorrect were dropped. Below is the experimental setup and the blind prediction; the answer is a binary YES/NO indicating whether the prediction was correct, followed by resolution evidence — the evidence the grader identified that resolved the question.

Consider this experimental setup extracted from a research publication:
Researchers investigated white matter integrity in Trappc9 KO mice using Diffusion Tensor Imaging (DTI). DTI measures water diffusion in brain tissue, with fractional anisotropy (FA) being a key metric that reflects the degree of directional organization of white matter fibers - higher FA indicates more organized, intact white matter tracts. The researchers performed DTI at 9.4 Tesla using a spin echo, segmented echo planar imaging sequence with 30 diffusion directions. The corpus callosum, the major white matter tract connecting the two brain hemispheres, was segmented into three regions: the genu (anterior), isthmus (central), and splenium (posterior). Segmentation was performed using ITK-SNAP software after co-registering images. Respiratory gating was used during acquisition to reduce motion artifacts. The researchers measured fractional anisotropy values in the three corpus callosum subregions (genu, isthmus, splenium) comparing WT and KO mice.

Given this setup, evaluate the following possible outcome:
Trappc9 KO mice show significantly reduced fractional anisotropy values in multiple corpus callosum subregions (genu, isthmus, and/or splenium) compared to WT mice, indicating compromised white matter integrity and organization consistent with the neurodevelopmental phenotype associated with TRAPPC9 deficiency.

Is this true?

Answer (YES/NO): YES